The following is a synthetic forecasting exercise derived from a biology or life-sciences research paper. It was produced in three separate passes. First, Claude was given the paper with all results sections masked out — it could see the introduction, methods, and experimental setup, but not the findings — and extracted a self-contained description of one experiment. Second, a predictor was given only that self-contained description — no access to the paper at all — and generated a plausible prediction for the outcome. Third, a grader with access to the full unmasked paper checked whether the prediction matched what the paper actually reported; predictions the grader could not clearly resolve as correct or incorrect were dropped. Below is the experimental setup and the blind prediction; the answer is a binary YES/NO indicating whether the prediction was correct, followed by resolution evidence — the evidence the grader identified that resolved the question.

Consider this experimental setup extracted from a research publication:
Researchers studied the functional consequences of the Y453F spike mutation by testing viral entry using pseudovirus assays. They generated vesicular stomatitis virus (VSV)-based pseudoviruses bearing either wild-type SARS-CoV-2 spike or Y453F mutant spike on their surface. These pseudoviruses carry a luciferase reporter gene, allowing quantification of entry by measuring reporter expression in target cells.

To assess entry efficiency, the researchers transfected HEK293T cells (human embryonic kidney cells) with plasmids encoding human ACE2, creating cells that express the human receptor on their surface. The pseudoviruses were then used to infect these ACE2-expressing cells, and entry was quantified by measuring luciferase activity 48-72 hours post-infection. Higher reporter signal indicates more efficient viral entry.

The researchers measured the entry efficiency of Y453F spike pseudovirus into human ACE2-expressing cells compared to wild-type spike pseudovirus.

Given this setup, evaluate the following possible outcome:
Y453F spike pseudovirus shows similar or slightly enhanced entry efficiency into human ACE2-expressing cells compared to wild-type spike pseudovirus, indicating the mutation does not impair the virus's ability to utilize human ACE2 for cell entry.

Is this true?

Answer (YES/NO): YES